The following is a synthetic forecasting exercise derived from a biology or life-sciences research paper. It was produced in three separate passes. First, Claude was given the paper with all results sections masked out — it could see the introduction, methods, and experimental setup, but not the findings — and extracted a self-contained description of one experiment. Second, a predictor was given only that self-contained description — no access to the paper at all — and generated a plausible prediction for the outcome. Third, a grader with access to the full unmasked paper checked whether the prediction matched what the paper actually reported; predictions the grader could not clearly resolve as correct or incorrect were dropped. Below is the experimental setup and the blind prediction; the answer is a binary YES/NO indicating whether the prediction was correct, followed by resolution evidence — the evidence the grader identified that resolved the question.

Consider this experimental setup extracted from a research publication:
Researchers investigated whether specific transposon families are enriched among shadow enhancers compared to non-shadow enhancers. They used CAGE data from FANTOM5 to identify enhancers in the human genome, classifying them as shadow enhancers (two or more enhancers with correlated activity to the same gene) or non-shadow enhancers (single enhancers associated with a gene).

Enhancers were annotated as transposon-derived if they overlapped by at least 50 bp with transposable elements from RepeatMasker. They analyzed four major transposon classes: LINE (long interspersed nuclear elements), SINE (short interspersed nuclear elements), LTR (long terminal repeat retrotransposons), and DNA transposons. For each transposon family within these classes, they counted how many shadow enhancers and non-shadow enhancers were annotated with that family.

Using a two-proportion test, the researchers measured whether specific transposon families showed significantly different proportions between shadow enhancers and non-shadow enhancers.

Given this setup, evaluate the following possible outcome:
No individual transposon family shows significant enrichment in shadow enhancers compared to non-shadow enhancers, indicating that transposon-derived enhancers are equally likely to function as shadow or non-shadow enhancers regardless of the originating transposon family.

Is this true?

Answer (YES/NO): YES